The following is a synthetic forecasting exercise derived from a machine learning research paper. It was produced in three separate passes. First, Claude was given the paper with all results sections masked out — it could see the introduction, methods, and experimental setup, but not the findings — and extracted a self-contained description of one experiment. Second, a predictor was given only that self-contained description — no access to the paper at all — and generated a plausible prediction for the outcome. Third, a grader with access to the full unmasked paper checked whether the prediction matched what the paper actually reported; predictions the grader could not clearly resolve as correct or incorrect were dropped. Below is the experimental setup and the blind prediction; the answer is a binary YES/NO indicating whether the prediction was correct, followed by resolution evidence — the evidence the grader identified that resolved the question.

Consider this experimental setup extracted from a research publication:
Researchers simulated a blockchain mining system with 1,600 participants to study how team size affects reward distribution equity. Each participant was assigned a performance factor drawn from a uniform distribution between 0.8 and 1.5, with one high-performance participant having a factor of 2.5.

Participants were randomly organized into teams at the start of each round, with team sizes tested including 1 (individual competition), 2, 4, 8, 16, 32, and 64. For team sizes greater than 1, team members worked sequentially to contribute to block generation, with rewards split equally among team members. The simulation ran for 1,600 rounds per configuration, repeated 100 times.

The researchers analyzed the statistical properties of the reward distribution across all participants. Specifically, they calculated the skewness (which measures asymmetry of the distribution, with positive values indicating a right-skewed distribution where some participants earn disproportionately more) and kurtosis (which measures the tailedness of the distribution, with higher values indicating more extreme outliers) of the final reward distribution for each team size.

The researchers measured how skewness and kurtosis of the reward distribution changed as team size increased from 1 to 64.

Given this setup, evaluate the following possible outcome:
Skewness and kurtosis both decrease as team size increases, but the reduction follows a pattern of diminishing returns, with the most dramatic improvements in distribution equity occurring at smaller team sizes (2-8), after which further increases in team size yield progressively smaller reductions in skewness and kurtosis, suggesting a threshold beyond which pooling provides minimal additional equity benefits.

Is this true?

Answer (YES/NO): NO